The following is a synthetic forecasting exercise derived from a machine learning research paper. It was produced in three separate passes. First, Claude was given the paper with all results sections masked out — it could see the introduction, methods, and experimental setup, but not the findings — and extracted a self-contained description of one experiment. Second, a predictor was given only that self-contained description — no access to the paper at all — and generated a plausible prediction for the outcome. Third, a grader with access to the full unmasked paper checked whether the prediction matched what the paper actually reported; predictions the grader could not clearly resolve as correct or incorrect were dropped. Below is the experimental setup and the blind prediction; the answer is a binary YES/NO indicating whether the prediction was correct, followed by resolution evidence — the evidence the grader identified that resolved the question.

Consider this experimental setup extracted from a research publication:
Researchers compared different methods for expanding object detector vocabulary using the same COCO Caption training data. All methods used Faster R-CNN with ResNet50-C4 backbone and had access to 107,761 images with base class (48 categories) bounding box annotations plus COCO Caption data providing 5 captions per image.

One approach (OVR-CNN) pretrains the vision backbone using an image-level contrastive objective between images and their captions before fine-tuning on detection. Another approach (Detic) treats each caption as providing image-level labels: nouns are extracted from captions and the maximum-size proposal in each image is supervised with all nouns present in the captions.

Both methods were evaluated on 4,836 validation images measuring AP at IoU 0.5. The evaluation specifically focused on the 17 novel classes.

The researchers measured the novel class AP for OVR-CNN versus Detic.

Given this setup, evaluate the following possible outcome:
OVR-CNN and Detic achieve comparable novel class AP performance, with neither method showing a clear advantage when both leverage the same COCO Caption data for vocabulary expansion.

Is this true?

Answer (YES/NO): NO